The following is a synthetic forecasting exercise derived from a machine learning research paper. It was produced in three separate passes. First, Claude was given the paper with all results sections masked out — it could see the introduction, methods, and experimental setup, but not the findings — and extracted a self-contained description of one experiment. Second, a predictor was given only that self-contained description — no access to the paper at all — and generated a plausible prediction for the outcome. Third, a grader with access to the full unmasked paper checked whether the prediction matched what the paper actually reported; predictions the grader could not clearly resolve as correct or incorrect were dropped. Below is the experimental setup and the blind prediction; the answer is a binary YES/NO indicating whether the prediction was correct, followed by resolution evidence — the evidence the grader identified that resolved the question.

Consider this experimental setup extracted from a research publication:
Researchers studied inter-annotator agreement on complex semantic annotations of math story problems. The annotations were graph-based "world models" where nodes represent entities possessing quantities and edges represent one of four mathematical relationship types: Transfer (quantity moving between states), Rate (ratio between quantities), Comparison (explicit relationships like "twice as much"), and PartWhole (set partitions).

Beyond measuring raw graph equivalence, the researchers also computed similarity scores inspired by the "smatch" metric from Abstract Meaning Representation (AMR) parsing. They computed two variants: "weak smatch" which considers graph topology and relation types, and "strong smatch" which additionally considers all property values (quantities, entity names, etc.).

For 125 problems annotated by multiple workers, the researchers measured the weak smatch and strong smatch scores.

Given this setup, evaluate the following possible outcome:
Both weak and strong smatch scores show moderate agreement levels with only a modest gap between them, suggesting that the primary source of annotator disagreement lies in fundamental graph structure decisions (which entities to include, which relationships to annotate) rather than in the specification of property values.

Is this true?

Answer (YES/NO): NO